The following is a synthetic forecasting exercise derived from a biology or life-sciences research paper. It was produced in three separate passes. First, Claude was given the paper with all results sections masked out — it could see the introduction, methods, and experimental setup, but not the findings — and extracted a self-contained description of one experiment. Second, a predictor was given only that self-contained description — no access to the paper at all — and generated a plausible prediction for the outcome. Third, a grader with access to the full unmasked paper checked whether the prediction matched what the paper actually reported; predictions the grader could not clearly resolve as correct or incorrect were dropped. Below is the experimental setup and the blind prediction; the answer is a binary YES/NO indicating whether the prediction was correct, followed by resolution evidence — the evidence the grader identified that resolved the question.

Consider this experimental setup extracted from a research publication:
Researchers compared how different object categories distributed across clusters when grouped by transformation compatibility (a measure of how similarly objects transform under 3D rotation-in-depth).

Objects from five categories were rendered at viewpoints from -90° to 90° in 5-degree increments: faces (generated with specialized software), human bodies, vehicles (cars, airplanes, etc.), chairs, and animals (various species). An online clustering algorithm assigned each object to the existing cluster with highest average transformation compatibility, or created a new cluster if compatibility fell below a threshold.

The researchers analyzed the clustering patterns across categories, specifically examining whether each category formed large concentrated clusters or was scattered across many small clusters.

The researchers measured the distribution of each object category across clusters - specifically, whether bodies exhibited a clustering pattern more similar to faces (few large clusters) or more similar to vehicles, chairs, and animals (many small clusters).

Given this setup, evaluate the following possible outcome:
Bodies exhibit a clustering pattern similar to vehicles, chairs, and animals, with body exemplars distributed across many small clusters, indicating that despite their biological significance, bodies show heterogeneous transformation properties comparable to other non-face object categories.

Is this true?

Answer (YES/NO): NO